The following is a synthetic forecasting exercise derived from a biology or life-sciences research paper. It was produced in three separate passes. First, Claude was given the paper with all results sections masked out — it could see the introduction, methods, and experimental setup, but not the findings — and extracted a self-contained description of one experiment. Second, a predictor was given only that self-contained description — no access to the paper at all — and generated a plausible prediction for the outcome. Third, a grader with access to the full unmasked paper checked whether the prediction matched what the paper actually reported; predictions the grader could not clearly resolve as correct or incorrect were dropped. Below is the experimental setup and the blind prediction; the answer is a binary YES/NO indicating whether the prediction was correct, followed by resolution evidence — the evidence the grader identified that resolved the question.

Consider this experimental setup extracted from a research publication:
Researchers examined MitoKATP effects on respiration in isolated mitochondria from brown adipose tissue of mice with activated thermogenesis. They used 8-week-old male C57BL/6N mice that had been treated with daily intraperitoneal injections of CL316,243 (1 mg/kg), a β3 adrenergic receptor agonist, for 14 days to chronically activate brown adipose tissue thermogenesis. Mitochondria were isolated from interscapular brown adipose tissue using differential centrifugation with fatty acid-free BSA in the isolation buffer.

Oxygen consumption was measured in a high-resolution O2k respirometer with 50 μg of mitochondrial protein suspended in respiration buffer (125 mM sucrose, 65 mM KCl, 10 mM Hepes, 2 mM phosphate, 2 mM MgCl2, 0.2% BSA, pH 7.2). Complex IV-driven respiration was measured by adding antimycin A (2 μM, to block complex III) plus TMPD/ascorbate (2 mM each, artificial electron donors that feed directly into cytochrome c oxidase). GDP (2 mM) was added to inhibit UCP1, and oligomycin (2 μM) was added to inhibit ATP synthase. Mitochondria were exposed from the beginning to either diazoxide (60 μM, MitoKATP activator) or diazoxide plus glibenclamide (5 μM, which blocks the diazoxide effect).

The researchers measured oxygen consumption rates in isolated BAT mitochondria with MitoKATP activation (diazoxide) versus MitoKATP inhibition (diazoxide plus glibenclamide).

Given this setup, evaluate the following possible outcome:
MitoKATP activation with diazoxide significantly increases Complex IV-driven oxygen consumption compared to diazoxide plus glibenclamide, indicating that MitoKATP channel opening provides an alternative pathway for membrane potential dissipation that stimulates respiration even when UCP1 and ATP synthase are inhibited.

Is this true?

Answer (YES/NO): NO